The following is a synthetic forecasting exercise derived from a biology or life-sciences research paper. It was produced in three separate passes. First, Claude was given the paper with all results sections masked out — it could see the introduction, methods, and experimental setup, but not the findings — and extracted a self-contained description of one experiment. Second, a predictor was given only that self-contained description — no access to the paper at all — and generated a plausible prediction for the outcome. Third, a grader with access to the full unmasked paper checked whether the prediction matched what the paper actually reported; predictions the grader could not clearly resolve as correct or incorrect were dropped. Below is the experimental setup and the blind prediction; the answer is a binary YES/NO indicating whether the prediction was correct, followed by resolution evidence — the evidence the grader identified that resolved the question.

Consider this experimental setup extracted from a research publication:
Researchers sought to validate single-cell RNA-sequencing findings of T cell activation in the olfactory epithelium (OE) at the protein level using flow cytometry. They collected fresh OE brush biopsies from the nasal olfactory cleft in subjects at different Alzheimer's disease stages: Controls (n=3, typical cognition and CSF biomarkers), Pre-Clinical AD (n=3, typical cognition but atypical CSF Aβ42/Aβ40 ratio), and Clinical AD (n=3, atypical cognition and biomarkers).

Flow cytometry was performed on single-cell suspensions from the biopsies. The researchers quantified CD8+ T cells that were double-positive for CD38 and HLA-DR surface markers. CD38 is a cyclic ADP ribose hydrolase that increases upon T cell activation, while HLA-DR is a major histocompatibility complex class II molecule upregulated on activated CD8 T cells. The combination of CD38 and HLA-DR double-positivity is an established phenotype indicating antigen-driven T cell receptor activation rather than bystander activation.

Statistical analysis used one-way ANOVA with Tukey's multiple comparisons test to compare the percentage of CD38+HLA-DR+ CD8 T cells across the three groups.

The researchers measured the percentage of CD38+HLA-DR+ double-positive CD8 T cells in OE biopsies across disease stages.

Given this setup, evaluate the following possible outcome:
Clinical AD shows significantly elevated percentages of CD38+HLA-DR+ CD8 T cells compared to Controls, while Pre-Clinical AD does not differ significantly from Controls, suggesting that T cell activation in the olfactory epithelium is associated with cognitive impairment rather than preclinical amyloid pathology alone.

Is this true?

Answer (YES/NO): NO